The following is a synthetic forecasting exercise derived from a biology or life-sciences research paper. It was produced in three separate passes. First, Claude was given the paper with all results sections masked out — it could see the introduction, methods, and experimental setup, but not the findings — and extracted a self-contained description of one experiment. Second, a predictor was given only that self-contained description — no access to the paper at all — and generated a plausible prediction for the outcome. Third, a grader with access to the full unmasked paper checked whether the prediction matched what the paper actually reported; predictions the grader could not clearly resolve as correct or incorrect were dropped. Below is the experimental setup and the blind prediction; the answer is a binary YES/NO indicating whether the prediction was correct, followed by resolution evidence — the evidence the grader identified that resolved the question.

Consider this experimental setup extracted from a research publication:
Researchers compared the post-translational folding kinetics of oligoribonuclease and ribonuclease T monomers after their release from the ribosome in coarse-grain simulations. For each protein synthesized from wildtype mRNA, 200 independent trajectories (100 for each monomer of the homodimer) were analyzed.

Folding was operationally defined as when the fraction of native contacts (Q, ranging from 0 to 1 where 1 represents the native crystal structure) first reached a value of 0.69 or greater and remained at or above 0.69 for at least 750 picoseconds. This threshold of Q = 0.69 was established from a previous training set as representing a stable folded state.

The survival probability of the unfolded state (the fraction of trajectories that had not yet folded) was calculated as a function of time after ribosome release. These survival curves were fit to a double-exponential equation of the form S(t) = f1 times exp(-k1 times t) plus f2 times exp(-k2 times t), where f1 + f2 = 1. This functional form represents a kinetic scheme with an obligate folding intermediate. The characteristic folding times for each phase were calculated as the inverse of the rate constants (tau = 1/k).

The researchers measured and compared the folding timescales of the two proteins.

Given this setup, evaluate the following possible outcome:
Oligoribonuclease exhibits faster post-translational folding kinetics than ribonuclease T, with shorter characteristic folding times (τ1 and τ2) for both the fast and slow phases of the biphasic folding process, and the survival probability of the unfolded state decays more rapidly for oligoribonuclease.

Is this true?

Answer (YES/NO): NO